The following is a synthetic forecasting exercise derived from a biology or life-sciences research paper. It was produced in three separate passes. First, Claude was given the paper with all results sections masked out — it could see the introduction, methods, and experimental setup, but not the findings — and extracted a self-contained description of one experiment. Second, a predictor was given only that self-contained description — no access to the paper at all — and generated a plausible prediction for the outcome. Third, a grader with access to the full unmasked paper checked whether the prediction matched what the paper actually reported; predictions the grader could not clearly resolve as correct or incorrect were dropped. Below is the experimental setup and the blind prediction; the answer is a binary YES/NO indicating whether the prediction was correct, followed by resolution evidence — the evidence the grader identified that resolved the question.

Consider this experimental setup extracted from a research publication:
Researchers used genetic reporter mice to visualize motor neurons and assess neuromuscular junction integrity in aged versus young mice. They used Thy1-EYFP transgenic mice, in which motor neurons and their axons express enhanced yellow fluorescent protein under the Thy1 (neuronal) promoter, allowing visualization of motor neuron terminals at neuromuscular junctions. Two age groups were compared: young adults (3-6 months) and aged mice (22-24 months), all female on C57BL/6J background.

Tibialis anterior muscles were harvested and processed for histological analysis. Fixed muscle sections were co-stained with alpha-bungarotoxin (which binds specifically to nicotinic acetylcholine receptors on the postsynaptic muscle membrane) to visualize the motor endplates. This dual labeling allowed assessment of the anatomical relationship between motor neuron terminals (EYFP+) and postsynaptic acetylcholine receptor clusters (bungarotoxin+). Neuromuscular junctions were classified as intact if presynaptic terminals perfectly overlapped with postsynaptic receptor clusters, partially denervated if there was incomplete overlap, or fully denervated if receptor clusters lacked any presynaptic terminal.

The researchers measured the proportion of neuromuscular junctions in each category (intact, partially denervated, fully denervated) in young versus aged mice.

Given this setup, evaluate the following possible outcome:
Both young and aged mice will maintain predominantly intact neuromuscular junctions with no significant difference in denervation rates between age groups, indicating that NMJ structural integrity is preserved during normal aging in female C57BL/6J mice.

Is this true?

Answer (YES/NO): NO